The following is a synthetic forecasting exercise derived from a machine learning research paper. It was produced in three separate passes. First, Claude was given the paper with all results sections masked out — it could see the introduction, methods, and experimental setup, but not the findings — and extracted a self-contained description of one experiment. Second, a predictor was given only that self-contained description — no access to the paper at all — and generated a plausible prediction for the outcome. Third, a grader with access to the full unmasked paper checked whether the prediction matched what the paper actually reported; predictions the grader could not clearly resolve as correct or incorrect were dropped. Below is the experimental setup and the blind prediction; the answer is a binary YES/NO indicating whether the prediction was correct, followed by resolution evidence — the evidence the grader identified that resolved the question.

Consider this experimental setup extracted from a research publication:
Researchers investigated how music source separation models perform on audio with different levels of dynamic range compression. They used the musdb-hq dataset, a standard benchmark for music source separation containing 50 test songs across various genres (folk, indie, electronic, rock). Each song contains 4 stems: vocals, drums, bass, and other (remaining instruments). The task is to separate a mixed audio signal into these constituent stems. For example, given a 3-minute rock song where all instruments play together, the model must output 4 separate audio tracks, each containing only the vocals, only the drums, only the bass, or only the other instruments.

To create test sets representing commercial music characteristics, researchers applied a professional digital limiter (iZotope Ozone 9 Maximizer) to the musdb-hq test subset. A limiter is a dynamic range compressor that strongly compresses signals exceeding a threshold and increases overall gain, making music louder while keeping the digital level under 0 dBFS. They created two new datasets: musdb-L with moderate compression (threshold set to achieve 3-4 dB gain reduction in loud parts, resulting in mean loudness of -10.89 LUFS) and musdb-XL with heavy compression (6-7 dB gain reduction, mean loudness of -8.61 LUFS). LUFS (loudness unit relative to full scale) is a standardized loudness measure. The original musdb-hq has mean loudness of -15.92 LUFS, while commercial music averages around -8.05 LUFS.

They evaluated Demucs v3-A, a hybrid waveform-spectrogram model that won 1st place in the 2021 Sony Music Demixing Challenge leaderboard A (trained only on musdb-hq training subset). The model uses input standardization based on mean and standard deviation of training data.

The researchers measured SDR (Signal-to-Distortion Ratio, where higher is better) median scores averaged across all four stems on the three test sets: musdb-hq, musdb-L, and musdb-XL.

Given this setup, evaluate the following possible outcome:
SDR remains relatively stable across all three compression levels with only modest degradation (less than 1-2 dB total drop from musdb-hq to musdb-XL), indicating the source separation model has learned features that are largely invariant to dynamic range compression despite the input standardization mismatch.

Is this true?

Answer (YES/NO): NO